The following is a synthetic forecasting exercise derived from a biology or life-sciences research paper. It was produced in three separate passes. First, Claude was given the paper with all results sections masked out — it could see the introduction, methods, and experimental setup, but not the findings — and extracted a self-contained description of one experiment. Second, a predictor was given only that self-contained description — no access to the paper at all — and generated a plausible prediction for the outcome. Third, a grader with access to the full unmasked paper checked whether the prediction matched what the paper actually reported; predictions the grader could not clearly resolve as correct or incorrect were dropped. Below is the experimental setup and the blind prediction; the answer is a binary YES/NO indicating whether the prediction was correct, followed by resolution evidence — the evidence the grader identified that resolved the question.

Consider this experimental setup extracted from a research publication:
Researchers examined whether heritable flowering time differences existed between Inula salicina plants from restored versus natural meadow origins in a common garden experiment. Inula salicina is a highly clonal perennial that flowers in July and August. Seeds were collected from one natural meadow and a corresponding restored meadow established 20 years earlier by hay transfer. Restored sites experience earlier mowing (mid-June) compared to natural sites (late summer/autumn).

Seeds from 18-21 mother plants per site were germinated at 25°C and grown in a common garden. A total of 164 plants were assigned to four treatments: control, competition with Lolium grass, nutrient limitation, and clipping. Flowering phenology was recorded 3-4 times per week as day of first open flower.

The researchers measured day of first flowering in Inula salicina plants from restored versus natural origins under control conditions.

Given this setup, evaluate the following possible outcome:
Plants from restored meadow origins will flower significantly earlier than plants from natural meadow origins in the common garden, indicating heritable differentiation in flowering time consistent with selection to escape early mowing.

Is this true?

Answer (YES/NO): NO